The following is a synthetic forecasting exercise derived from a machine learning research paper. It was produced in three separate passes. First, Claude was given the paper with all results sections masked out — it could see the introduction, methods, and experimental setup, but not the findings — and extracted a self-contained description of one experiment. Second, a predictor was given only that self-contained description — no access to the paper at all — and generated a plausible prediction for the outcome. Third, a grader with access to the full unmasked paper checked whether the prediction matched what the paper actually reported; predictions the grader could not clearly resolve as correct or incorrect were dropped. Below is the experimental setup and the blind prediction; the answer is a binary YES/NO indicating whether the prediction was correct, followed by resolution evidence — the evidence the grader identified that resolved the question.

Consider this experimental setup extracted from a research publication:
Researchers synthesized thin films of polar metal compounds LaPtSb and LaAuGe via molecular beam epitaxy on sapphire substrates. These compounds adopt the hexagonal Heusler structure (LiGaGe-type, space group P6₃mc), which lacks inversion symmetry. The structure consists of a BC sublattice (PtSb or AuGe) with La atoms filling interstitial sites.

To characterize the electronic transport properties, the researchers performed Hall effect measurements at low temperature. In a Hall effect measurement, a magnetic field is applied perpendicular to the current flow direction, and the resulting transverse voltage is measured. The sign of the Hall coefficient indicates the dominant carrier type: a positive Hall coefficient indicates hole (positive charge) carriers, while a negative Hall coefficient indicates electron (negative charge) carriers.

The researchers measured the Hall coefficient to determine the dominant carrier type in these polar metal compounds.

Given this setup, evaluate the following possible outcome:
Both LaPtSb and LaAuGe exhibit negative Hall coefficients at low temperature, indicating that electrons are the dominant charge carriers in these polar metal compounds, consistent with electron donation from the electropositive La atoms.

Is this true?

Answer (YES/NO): NO